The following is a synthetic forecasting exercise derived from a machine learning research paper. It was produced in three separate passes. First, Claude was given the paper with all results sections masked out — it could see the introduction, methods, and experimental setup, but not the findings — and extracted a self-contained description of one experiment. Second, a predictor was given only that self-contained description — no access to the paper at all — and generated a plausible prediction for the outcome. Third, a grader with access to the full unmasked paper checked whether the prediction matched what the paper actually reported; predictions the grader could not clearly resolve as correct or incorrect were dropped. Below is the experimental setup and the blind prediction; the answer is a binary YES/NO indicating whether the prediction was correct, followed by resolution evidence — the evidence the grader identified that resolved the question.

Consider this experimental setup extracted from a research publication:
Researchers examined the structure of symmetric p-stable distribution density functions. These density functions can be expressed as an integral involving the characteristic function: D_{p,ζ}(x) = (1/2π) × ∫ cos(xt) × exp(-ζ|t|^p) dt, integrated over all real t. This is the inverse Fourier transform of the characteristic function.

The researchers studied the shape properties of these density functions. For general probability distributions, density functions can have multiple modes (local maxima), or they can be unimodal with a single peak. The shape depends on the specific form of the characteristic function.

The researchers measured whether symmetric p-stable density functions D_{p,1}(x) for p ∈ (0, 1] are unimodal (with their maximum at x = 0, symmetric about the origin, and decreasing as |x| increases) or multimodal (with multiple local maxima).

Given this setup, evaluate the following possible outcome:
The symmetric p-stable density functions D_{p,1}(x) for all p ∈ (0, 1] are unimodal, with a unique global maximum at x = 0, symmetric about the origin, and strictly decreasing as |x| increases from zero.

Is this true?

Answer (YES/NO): YES